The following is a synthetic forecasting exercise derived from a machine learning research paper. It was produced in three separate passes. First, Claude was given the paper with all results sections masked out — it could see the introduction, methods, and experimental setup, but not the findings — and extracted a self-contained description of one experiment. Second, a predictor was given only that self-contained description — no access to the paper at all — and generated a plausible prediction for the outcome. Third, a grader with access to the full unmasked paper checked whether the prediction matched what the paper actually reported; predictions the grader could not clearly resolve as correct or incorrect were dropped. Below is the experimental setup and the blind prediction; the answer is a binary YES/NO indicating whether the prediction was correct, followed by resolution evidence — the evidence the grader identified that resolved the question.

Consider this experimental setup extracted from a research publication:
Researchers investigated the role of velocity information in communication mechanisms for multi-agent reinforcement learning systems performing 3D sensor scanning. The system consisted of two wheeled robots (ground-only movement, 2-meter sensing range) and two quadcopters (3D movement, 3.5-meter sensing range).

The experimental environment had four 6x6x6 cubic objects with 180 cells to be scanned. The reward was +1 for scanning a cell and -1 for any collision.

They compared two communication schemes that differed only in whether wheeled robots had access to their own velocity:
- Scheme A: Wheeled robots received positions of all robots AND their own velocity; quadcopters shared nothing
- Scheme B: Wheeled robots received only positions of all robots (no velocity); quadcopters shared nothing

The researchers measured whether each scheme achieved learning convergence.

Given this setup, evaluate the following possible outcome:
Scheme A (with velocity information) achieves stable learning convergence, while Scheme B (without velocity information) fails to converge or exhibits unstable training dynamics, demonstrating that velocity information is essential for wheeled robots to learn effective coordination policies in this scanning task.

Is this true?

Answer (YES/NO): YES